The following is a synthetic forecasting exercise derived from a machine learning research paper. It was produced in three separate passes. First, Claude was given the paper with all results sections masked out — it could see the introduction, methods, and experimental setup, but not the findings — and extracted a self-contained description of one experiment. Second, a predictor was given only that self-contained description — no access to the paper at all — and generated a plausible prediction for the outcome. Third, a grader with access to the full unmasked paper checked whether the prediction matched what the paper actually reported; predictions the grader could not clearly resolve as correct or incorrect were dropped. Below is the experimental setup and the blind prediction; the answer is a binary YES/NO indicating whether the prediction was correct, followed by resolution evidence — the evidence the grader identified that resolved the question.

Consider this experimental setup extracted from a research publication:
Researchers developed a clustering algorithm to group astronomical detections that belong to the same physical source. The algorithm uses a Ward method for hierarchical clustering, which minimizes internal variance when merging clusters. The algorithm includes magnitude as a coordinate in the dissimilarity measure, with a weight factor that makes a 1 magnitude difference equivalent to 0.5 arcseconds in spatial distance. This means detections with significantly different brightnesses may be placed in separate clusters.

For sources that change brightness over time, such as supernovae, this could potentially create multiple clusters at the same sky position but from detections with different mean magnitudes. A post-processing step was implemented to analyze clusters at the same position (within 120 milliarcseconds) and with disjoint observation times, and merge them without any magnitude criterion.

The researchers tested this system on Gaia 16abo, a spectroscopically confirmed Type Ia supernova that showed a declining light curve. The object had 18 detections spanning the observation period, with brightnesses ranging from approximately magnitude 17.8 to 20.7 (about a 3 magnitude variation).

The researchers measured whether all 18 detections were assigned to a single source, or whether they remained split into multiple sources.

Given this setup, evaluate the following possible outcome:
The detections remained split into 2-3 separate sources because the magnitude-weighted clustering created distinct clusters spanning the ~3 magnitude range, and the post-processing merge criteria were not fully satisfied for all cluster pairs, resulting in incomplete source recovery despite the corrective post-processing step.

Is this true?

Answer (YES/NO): NO